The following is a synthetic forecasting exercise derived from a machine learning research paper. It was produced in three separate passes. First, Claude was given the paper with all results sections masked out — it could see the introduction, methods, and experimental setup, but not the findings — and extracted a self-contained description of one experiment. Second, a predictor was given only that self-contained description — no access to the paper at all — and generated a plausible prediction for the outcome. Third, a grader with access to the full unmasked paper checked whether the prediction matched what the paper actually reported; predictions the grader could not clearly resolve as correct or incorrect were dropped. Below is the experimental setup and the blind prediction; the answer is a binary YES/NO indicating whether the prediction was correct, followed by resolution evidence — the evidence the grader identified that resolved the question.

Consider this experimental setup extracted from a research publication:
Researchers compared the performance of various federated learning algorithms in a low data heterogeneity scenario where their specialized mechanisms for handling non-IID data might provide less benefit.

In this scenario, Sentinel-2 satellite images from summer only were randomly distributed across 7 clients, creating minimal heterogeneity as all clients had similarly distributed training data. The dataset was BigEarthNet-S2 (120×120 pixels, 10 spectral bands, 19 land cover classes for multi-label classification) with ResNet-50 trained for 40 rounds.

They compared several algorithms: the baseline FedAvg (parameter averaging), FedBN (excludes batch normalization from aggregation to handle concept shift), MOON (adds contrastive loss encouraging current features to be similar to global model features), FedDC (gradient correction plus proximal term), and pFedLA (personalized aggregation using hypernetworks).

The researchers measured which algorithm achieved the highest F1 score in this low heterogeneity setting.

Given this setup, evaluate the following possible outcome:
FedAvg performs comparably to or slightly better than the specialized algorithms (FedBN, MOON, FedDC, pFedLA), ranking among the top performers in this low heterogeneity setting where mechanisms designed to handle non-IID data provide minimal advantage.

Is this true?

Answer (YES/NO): NO